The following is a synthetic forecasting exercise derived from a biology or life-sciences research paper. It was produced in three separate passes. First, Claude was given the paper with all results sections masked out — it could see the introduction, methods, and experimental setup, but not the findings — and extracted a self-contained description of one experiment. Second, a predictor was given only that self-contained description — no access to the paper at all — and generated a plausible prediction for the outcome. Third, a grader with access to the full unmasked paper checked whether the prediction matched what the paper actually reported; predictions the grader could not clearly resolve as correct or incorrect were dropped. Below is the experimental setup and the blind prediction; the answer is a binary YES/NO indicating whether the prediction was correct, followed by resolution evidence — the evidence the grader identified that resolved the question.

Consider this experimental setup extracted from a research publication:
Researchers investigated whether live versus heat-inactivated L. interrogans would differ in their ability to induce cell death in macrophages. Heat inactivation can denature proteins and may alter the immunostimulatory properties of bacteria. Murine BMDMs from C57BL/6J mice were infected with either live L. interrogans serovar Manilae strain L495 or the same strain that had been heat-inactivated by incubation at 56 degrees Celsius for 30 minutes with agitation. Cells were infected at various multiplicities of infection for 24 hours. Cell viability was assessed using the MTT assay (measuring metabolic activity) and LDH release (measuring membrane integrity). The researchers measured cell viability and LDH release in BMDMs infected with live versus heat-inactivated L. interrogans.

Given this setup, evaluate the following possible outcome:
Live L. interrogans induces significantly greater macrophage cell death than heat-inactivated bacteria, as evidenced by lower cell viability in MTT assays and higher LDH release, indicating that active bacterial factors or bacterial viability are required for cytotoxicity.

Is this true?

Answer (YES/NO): NO